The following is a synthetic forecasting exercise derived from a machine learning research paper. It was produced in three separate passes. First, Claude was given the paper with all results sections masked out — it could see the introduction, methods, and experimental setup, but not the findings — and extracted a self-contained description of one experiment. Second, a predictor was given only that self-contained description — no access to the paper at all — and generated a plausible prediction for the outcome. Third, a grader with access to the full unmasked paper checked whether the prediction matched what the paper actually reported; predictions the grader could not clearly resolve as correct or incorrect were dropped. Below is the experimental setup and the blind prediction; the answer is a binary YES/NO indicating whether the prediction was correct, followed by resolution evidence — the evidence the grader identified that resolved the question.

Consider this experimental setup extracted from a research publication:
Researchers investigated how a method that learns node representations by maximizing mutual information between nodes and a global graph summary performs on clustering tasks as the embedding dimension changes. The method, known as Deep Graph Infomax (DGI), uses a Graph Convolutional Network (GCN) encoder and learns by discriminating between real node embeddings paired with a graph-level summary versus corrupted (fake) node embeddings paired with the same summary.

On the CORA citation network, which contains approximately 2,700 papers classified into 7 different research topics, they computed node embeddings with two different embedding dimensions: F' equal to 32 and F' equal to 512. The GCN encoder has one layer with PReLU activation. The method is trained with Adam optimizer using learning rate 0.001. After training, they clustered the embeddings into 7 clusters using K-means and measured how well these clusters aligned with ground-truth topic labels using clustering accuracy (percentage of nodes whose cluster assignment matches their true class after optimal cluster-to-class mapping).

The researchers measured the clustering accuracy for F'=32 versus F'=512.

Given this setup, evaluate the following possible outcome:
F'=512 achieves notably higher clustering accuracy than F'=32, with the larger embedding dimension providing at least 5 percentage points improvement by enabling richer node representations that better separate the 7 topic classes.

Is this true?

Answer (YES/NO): YES